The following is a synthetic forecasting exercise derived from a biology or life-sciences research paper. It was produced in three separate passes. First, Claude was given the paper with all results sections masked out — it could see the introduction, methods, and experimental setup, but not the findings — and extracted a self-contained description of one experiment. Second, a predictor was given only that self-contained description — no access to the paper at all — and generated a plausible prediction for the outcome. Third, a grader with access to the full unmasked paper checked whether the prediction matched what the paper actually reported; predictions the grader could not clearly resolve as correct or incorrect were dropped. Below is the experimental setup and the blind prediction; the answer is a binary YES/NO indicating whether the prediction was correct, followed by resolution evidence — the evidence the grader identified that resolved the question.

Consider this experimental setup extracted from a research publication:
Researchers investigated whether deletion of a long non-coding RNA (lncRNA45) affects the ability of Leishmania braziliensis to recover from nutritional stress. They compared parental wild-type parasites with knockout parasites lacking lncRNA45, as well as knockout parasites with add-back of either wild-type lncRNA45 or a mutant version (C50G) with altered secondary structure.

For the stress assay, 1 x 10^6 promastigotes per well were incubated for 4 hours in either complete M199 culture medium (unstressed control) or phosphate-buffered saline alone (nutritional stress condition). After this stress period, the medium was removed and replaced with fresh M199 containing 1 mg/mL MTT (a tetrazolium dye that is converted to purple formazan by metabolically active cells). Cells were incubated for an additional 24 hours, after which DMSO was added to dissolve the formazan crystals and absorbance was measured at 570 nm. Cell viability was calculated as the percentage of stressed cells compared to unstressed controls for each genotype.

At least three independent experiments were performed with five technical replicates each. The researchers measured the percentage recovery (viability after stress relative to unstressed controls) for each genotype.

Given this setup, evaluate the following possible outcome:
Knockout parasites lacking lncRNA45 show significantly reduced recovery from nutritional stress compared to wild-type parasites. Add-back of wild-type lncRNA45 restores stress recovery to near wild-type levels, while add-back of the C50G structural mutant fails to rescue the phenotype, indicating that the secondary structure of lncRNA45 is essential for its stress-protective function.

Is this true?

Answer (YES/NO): NO